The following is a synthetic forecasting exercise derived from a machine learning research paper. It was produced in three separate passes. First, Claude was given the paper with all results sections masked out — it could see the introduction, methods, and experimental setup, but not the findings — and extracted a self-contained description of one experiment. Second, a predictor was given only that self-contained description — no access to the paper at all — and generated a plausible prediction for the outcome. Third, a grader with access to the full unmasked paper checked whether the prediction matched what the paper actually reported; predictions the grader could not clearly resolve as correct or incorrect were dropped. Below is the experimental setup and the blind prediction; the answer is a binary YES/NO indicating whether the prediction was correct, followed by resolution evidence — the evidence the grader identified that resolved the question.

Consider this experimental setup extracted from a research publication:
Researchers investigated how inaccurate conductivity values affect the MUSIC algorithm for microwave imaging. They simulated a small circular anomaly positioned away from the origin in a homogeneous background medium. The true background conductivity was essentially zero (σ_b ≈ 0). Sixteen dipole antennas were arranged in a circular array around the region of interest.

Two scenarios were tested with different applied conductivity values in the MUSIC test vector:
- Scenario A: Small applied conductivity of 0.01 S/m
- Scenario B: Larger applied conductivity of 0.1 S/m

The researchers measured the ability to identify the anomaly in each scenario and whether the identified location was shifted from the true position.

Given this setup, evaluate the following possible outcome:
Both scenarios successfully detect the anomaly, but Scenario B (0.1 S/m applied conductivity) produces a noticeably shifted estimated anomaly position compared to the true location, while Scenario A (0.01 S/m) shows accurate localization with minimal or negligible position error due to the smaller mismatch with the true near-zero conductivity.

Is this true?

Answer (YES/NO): NO